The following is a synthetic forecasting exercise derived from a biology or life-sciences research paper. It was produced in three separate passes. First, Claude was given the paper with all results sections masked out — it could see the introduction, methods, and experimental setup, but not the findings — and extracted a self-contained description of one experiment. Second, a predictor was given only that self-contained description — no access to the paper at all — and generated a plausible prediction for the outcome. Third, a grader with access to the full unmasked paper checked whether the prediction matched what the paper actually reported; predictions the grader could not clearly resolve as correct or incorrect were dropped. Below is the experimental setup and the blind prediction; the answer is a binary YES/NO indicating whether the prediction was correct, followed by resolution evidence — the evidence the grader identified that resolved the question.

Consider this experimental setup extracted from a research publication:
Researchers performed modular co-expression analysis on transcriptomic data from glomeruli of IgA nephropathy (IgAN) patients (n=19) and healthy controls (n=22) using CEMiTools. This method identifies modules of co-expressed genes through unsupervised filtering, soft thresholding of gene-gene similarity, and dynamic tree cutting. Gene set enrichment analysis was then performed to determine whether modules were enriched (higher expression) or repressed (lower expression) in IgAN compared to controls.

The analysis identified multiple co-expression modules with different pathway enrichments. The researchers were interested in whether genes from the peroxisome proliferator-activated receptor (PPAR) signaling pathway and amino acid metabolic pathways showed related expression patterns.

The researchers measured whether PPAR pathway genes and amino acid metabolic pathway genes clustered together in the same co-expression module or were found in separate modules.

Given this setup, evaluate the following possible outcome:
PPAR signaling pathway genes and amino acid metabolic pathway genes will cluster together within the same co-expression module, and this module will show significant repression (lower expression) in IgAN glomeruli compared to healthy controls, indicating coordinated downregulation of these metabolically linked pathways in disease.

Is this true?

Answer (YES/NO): YES